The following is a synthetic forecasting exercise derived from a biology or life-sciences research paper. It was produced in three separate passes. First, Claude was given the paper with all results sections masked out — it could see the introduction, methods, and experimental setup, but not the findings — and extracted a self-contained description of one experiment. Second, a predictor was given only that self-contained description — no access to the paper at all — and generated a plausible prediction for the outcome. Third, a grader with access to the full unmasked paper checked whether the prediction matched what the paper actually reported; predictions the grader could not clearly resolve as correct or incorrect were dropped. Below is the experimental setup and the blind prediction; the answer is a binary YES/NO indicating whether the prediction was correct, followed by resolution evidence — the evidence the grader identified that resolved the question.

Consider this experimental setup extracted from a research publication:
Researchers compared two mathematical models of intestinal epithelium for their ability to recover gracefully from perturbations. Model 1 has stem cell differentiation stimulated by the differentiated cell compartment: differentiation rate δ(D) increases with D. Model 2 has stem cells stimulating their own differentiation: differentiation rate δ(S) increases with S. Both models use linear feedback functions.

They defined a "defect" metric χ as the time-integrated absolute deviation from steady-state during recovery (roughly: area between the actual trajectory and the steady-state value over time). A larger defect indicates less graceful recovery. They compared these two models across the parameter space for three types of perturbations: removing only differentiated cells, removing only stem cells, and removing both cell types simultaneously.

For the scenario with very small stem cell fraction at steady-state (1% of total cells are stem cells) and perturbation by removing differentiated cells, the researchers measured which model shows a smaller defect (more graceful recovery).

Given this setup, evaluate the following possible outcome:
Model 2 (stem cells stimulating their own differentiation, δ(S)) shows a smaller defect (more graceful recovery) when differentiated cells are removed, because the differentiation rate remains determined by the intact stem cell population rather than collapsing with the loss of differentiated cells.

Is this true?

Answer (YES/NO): NO